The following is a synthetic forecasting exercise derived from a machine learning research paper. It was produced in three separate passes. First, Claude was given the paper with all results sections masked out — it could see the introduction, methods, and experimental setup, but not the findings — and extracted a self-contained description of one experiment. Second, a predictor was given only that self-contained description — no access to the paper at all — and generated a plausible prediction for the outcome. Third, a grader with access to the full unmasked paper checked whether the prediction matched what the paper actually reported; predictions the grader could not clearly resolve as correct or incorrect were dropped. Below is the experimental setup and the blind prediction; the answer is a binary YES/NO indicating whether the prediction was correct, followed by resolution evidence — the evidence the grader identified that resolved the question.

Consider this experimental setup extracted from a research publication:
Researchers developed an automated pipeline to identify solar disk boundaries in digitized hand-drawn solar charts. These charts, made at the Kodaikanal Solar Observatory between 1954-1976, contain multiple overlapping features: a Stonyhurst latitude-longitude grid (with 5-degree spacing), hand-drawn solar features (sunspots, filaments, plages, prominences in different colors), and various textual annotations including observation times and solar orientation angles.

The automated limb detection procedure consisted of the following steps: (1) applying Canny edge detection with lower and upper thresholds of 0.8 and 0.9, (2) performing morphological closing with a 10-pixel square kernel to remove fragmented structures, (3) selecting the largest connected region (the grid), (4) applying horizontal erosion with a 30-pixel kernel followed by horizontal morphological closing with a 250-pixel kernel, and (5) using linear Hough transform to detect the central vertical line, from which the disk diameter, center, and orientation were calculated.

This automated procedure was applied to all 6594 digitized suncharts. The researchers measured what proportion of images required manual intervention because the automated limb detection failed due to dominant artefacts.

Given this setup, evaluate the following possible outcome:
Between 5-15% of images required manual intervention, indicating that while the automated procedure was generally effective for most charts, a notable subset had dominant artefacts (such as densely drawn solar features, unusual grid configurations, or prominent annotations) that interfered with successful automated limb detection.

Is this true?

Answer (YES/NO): NO